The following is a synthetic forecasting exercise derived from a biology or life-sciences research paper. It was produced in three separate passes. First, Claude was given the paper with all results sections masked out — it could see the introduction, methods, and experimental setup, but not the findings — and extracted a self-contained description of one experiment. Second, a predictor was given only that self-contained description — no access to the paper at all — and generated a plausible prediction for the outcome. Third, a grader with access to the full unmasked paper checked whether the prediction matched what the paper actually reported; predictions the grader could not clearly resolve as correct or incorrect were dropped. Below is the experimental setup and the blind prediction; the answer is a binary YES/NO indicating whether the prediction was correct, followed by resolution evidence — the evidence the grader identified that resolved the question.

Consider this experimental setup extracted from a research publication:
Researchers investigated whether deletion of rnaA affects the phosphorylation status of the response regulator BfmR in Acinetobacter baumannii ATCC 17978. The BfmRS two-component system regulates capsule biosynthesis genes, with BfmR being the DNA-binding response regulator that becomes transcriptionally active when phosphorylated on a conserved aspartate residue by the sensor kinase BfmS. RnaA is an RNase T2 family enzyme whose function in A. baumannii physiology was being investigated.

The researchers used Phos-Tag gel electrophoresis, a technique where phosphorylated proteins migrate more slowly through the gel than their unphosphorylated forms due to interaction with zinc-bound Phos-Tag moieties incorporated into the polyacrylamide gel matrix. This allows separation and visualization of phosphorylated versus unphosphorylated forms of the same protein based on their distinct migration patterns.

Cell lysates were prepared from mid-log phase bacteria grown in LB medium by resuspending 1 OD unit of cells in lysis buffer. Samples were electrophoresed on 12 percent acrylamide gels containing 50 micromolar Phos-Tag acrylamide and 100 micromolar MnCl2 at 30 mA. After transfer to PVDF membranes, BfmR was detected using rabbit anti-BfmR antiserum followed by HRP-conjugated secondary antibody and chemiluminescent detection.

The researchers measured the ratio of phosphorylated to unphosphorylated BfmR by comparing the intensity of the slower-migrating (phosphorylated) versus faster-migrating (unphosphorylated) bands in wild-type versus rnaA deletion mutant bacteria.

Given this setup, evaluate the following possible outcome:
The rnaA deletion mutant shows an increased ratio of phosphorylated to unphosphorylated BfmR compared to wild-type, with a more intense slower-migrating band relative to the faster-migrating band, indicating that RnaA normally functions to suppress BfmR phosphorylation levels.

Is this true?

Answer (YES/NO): YES